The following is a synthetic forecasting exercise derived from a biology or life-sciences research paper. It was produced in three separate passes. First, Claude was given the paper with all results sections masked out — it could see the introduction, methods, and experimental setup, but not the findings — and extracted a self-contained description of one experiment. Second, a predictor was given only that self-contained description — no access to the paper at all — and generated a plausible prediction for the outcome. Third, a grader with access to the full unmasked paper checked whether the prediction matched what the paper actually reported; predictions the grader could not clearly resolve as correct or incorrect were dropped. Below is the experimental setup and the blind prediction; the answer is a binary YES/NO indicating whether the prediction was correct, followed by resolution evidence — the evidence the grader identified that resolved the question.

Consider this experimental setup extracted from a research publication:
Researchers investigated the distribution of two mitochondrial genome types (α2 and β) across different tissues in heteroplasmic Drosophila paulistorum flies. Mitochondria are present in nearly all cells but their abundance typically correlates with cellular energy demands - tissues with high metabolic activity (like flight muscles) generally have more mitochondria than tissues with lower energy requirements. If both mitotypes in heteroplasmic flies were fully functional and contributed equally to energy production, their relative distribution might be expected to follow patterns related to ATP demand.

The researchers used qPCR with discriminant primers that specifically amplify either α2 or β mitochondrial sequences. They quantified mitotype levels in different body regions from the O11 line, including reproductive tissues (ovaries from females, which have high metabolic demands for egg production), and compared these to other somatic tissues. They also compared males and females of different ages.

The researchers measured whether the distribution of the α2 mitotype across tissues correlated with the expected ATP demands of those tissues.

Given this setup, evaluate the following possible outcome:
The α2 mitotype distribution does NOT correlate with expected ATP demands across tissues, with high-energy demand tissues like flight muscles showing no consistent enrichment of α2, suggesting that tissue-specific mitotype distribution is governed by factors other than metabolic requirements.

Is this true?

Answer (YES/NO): YES